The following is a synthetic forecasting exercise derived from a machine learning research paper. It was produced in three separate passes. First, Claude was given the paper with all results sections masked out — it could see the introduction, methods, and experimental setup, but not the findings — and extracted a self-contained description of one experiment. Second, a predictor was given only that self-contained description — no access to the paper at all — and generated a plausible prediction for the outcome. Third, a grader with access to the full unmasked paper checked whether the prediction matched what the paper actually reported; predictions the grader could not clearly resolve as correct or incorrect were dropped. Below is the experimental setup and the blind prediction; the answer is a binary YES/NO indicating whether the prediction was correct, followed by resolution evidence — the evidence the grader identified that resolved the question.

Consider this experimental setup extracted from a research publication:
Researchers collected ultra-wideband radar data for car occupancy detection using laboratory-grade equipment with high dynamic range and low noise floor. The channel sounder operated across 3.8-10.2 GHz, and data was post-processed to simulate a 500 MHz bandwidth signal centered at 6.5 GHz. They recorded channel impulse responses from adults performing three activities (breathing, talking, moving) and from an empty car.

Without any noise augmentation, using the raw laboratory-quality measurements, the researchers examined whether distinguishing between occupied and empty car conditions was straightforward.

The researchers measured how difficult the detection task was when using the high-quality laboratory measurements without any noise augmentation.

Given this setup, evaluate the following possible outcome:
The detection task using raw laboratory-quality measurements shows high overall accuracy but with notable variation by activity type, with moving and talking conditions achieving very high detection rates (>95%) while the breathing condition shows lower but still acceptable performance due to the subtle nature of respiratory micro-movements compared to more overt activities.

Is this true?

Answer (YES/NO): NO